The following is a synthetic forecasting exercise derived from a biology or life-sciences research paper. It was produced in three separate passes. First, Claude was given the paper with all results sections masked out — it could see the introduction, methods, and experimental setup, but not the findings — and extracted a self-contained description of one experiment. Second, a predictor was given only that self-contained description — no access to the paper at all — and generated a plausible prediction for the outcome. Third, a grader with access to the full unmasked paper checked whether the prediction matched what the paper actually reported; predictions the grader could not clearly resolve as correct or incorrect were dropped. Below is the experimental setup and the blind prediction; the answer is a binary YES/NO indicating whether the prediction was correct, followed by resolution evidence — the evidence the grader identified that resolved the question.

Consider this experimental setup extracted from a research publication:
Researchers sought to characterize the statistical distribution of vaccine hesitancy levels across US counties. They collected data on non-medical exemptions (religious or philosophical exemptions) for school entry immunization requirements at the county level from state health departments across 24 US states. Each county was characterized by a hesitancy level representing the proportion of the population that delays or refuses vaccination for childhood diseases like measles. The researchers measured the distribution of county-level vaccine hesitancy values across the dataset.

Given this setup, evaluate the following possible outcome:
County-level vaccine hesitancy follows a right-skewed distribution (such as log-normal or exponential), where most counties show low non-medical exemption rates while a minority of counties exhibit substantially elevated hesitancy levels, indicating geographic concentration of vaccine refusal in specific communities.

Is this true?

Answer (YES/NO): YES